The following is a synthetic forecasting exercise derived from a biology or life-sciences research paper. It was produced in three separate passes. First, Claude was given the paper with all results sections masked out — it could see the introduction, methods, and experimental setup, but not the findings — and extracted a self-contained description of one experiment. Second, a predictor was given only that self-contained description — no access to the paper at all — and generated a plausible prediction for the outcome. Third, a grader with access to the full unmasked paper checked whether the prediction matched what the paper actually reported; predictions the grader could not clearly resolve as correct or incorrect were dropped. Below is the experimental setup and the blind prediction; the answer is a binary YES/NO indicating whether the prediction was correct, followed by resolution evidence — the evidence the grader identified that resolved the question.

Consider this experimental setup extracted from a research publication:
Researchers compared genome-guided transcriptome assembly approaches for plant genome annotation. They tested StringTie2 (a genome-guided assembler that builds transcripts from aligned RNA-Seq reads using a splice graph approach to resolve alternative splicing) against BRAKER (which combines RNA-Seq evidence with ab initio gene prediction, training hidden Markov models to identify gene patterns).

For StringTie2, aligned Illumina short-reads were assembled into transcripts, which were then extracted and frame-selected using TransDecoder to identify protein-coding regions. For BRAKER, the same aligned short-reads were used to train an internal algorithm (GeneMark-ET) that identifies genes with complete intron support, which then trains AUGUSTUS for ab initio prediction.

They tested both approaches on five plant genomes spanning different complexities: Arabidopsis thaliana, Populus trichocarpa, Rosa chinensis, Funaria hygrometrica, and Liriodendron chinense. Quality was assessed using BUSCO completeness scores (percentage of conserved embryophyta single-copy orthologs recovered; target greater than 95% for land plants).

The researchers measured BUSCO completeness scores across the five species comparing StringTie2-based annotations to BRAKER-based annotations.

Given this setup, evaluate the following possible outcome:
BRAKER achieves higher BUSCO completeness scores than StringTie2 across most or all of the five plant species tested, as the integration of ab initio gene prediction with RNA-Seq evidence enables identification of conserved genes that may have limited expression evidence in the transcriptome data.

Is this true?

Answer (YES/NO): YES